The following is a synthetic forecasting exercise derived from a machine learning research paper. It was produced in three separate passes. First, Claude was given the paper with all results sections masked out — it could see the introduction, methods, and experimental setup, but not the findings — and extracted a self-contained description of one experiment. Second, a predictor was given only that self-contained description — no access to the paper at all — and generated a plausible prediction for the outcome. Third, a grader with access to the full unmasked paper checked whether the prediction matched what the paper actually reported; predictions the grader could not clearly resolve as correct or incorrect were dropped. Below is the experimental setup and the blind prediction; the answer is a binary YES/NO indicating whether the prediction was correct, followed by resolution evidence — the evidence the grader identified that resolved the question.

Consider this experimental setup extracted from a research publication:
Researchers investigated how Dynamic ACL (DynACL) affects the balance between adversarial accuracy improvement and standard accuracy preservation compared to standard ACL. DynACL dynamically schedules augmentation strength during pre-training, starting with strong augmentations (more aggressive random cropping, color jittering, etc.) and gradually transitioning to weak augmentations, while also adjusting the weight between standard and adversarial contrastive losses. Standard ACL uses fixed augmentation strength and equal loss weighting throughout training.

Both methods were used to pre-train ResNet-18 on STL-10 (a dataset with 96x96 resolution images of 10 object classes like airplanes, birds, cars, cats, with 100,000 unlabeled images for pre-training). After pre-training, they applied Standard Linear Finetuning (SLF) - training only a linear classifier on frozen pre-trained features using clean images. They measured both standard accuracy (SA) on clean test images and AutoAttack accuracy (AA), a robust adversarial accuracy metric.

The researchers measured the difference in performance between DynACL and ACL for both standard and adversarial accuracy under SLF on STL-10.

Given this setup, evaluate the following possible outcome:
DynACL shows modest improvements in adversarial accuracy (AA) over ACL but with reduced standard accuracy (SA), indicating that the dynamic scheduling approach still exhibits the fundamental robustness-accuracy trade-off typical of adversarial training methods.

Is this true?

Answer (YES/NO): NO